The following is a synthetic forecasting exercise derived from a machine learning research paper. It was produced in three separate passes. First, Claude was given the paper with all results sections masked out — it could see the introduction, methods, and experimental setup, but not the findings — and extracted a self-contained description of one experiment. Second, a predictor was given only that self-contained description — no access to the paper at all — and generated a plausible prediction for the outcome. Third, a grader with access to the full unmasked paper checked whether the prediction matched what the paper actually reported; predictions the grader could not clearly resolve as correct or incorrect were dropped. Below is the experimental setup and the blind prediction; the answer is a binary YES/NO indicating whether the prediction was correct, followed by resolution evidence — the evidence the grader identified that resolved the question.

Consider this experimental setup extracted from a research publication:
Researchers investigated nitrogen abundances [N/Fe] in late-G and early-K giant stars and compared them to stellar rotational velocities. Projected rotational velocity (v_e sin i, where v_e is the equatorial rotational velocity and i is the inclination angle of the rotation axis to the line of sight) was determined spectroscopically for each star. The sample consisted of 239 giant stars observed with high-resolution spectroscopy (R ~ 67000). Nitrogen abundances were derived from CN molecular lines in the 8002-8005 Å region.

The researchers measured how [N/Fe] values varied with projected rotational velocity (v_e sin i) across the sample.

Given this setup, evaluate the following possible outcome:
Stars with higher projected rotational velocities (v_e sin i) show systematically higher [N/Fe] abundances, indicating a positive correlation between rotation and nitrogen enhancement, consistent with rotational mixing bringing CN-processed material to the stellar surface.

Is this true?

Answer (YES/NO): YES